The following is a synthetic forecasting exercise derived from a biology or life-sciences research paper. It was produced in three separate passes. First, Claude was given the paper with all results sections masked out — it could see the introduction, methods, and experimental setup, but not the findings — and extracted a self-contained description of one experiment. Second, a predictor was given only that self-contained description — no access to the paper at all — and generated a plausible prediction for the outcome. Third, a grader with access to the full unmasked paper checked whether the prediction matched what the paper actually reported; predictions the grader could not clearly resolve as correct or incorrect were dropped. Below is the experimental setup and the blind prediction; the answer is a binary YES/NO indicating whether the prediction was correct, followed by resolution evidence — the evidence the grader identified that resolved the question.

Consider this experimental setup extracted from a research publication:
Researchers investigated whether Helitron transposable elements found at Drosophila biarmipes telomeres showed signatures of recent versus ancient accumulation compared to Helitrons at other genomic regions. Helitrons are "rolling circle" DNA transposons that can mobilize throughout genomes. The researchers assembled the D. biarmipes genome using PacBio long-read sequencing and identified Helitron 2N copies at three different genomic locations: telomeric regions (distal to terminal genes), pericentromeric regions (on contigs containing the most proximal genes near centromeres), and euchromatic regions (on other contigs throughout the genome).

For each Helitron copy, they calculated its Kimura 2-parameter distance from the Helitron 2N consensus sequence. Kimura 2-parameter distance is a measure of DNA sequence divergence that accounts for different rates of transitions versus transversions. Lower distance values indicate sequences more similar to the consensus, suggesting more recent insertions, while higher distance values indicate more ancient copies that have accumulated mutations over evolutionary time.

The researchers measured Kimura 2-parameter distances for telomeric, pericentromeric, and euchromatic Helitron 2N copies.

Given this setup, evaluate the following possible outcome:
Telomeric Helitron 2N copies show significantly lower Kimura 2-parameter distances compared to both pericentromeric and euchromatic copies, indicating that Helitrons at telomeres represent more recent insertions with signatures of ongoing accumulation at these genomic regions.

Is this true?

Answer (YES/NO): NO